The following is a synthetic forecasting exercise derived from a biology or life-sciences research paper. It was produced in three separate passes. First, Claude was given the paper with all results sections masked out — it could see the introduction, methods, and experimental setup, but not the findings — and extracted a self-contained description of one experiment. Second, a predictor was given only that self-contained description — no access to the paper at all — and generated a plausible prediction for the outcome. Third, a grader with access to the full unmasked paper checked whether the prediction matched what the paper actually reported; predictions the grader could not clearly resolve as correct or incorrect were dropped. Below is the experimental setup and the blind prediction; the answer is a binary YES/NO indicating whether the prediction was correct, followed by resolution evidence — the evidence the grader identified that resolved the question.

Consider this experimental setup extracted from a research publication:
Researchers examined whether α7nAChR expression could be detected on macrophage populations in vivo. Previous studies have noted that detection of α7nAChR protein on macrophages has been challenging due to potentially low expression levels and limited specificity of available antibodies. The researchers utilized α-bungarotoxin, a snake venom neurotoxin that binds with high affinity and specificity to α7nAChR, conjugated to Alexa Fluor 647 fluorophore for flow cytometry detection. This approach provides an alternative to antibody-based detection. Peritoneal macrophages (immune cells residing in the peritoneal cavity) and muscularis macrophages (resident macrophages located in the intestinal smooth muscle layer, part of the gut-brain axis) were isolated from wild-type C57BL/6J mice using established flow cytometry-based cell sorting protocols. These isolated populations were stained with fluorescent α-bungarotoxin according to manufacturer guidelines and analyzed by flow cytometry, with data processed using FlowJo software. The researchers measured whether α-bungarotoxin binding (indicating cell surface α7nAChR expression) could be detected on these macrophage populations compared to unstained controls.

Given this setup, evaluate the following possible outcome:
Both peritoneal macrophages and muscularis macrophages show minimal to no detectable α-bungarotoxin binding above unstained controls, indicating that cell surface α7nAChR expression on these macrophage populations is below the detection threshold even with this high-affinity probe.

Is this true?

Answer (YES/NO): YES